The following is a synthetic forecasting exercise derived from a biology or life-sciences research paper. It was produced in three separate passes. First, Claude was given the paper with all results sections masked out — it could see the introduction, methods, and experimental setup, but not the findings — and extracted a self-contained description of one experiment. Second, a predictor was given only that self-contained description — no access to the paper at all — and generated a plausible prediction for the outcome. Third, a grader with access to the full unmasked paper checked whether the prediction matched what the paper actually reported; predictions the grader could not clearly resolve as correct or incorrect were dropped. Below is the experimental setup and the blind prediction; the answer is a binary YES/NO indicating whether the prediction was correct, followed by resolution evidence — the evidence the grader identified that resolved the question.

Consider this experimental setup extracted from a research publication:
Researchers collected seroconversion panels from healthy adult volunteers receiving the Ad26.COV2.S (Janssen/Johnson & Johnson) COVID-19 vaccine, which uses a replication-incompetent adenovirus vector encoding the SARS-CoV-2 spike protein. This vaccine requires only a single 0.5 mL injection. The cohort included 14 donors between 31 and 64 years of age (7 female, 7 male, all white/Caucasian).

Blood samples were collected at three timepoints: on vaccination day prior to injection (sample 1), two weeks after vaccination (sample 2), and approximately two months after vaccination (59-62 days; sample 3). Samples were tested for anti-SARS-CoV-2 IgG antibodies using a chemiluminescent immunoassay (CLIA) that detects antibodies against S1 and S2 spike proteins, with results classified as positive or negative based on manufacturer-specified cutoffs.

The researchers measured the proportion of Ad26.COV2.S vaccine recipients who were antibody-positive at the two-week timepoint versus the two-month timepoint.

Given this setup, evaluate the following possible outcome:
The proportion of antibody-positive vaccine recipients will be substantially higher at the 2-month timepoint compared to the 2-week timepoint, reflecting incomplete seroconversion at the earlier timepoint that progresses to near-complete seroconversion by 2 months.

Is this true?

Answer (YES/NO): NO